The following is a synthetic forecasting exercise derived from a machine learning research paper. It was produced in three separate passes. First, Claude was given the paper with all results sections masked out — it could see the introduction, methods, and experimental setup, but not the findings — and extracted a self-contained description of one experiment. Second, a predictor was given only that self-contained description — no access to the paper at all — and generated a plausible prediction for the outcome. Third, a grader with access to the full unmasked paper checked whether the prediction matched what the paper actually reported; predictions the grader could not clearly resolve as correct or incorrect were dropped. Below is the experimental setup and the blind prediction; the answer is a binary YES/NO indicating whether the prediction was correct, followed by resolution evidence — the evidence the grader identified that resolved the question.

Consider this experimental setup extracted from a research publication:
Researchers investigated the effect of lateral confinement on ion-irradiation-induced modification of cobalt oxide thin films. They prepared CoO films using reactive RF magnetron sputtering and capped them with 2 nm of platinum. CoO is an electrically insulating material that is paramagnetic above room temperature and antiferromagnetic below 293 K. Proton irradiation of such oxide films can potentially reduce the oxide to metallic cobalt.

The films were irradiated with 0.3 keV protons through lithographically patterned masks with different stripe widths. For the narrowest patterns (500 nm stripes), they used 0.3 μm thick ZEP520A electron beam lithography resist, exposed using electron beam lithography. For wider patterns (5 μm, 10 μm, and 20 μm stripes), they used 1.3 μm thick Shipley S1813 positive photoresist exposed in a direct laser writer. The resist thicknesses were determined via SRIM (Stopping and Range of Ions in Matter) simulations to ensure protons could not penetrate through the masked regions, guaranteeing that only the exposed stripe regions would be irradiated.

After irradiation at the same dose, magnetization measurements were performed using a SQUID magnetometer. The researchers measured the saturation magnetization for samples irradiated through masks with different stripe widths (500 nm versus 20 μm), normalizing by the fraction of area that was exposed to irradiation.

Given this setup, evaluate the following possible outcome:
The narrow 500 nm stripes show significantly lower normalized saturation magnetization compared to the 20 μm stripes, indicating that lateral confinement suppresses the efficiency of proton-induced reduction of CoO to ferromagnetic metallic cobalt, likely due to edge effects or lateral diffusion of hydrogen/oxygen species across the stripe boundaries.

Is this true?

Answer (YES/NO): NO